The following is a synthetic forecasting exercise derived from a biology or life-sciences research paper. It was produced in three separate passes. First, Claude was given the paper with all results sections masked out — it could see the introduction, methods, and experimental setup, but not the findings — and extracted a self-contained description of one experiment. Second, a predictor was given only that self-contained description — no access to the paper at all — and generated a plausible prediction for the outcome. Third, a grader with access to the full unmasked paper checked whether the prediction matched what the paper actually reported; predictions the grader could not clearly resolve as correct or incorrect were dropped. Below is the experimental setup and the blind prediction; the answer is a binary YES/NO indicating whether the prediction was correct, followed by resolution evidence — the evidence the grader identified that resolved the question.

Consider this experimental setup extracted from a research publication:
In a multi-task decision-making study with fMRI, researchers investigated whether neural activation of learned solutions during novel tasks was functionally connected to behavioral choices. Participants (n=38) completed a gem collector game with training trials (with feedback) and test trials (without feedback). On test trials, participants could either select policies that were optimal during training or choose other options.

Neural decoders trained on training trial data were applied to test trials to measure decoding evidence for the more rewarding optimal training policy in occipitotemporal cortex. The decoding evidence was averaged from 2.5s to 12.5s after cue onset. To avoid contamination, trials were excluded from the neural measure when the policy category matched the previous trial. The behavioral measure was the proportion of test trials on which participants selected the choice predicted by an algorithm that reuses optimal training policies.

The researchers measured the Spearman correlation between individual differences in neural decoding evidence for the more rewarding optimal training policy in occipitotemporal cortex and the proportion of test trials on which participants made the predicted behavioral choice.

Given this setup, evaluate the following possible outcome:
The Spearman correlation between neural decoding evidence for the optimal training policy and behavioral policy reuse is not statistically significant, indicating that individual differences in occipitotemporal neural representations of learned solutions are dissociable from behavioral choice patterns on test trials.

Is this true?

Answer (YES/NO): NO